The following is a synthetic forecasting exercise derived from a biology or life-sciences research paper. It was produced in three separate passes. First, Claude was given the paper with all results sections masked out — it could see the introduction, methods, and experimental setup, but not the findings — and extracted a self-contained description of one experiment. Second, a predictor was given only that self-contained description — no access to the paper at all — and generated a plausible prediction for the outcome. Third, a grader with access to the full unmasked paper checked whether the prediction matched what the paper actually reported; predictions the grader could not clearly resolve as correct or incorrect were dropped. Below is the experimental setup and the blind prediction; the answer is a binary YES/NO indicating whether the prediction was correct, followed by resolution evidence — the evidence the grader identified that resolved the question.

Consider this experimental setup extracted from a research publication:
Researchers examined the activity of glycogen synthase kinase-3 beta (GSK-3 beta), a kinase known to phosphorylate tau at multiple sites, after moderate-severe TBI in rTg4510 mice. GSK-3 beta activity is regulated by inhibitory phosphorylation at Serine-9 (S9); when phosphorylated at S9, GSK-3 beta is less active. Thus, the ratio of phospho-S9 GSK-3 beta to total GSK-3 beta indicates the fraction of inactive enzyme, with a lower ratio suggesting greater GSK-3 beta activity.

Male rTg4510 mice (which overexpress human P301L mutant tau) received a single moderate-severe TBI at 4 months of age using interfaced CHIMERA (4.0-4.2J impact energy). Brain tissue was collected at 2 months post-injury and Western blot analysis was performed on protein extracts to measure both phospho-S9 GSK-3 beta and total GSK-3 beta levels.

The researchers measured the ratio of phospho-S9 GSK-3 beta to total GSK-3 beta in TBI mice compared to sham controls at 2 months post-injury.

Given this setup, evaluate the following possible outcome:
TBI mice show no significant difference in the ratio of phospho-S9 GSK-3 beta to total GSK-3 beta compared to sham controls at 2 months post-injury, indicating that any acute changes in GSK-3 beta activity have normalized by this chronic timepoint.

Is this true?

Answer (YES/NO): NO